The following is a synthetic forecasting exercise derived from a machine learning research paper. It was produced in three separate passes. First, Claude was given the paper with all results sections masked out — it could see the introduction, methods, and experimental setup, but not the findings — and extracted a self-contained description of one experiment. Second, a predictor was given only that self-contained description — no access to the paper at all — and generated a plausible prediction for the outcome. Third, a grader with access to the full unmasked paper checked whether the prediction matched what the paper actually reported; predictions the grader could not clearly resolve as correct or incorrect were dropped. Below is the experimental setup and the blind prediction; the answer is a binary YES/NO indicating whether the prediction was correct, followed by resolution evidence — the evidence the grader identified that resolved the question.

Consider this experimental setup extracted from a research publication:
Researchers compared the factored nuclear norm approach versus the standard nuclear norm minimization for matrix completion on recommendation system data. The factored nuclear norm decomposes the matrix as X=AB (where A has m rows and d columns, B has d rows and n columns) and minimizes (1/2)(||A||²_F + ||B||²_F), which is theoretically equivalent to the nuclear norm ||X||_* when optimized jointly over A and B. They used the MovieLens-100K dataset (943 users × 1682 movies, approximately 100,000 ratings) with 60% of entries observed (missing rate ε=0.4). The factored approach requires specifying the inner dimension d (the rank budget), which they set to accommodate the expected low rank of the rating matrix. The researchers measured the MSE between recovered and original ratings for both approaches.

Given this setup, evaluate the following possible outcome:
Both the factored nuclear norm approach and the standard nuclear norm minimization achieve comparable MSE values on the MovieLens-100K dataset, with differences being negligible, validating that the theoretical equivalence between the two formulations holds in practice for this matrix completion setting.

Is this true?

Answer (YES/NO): NO